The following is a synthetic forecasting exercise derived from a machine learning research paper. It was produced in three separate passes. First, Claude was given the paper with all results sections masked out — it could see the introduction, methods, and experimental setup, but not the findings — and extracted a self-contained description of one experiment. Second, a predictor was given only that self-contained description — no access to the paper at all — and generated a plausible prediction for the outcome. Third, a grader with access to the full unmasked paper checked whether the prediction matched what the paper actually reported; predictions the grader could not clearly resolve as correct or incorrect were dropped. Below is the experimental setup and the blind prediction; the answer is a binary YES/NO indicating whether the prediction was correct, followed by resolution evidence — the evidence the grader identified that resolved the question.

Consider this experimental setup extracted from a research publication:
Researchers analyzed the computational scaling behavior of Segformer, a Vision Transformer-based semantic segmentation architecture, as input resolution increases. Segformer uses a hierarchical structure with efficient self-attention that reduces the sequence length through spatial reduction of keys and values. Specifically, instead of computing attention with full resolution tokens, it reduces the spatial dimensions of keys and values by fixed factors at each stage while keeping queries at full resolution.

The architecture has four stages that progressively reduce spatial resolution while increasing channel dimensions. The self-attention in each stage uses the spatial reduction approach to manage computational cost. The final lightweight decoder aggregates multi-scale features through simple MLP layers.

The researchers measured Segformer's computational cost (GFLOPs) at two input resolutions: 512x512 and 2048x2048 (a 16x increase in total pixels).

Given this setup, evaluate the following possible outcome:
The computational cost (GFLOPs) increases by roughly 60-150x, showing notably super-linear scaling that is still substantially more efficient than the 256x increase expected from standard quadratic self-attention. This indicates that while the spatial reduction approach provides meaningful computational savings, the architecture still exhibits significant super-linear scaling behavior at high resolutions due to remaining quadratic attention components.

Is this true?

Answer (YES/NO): NO